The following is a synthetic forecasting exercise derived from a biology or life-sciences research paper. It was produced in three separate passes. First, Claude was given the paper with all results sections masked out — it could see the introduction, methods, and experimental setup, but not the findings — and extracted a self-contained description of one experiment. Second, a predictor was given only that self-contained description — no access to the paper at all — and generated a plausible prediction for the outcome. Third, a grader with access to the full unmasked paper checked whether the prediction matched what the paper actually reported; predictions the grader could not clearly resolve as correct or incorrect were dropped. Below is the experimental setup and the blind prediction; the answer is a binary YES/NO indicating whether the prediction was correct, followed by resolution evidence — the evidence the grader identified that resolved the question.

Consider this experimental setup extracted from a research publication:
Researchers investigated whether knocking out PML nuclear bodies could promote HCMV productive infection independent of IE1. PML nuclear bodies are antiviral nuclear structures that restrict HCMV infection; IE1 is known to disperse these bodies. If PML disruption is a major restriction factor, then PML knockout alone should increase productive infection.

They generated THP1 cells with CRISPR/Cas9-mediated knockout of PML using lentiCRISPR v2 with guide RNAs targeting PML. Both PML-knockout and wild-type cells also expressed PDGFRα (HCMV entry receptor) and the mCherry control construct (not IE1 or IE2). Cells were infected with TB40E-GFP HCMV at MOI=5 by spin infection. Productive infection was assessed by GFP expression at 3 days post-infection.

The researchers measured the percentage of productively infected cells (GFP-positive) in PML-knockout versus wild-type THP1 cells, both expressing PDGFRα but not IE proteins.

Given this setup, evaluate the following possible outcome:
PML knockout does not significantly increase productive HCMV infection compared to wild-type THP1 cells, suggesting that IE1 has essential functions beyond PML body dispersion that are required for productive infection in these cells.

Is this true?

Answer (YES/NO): NO